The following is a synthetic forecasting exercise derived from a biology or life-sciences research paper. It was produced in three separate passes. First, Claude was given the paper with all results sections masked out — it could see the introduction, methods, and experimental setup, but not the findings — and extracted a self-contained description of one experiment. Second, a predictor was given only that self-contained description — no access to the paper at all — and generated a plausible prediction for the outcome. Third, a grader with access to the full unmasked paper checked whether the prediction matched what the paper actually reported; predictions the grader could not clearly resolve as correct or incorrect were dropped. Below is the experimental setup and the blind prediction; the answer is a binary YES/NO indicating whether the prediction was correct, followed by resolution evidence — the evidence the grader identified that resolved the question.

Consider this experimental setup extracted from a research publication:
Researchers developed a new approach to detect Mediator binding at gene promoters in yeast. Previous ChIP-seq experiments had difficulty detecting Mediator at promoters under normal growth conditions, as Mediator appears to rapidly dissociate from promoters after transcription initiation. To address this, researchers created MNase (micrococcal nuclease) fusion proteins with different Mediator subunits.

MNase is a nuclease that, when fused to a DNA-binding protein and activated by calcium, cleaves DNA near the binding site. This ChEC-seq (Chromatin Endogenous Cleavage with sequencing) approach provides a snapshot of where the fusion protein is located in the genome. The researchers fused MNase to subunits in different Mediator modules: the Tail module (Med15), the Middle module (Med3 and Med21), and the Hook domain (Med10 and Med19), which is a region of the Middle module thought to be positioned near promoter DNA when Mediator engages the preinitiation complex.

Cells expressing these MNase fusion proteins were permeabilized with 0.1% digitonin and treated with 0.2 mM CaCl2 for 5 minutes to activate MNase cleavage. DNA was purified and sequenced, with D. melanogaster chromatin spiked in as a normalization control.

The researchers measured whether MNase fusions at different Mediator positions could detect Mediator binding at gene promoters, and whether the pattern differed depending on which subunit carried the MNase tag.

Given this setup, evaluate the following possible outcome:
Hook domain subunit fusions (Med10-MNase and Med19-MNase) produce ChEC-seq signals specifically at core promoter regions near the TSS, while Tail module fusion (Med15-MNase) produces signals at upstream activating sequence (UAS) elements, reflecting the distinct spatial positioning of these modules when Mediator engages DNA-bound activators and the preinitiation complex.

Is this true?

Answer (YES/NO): YES